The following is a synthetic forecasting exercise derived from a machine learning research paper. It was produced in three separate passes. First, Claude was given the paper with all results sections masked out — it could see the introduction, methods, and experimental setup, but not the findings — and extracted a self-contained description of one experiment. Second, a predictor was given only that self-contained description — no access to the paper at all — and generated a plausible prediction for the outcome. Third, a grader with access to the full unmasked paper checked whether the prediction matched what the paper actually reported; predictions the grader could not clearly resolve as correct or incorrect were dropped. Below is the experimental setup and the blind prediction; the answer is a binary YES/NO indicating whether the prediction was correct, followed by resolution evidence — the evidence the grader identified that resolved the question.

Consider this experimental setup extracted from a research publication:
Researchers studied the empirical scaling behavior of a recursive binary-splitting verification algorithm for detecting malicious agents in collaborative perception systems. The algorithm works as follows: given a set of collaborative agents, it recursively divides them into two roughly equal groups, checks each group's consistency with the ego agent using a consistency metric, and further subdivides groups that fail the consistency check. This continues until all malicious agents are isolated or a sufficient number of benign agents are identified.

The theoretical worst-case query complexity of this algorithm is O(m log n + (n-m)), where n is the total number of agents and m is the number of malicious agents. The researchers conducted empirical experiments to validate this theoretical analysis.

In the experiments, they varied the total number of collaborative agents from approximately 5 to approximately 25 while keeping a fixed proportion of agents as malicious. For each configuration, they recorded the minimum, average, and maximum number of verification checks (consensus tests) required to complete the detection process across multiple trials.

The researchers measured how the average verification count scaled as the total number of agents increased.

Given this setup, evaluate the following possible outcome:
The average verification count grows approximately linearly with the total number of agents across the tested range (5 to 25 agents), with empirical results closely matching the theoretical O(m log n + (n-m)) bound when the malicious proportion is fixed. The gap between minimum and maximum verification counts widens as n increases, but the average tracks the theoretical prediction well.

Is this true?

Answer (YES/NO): NO